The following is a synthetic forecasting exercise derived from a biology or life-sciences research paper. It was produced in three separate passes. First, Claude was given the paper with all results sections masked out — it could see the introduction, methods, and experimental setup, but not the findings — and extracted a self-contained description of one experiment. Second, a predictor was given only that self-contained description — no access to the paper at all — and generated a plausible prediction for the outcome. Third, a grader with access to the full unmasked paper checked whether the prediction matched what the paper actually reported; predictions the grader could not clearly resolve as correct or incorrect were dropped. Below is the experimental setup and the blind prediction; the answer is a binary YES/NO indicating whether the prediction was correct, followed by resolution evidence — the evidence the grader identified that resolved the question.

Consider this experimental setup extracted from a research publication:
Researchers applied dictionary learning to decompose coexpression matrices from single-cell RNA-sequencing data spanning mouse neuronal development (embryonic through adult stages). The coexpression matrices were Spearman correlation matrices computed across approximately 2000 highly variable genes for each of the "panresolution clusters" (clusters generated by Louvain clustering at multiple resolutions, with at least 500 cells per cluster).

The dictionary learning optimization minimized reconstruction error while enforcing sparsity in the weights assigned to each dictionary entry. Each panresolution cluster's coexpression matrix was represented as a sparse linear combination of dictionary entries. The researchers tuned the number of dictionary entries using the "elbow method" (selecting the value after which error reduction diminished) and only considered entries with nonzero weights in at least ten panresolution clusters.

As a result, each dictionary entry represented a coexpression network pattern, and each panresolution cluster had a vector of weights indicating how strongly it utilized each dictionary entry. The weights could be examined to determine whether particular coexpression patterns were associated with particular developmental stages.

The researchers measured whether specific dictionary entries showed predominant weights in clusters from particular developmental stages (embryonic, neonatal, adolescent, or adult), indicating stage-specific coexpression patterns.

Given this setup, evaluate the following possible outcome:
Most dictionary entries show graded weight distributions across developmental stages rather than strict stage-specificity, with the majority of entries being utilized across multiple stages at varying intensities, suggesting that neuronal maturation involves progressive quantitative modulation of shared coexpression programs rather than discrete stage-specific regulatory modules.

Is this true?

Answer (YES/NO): NO